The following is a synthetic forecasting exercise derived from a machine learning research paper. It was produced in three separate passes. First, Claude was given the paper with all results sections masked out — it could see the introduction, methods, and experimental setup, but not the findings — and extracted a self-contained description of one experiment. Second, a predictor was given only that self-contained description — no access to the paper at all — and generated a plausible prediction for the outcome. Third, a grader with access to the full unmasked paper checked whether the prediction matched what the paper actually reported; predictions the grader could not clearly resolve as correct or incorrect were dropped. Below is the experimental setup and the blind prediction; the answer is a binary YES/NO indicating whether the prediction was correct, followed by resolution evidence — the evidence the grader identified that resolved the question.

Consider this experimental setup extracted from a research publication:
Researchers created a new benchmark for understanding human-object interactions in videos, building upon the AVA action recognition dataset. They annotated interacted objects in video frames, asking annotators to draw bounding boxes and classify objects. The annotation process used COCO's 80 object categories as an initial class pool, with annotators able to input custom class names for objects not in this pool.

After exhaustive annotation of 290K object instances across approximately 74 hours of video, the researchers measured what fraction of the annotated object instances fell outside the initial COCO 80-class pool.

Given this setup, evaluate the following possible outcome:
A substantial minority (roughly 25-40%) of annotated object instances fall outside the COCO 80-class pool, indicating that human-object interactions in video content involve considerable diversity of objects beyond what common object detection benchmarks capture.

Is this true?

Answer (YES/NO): NO